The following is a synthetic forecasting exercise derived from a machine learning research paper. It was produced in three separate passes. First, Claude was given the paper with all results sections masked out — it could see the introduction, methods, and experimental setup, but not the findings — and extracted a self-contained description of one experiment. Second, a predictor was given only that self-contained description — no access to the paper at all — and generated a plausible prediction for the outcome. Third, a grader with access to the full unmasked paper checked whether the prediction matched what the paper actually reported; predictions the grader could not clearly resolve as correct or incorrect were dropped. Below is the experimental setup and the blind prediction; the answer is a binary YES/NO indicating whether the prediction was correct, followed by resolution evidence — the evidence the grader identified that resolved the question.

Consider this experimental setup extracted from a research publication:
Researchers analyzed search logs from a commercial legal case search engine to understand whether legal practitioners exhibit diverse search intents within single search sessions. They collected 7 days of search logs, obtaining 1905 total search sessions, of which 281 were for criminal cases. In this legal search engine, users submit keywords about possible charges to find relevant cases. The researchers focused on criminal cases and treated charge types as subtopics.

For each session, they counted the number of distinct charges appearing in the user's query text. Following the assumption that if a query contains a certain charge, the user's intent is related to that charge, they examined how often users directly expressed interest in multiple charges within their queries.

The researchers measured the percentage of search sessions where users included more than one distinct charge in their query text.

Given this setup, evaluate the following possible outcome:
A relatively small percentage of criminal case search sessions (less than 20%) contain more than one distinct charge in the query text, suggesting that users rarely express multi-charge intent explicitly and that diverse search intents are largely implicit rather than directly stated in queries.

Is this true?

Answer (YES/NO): NO